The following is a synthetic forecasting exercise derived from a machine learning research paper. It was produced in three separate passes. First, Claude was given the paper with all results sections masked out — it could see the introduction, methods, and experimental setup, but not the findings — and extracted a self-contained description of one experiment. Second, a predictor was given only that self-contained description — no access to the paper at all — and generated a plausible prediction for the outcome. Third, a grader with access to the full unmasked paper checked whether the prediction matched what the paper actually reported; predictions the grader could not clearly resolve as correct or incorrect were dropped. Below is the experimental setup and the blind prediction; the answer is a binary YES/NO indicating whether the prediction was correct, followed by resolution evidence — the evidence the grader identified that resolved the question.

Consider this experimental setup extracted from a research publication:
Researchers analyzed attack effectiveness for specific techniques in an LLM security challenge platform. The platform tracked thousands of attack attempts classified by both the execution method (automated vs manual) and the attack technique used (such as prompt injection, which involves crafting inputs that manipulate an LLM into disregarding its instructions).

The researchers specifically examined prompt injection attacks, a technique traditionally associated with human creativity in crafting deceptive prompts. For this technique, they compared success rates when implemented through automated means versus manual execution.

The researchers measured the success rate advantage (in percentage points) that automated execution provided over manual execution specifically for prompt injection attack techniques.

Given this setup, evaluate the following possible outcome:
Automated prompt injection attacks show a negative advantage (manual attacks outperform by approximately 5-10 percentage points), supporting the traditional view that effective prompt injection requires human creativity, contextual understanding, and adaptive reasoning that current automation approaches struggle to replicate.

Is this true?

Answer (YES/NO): NO